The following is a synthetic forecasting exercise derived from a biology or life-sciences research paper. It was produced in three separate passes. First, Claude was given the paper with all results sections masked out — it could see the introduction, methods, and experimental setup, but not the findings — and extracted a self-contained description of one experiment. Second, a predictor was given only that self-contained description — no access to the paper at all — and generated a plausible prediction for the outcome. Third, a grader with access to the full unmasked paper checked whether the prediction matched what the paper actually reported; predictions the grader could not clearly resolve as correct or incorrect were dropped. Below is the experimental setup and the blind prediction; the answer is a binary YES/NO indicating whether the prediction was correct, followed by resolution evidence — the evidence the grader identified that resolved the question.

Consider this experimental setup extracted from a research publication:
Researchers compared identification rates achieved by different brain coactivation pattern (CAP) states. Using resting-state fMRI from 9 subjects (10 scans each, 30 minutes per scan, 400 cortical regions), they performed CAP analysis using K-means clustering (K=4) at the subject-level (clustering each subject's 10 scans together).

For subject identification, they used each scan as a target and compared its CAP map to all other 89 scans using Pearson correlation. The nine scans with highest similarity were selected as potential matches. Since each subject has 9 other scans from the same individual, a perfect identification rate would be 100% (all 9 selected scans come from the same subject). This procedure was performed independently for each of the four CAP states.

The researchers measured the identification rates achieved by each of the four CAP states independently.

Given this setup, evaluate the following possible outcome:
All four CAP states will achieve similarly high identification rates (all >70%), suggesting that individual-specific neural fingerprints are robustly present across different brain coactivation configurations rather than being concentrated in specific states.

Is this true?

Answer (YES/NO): YES